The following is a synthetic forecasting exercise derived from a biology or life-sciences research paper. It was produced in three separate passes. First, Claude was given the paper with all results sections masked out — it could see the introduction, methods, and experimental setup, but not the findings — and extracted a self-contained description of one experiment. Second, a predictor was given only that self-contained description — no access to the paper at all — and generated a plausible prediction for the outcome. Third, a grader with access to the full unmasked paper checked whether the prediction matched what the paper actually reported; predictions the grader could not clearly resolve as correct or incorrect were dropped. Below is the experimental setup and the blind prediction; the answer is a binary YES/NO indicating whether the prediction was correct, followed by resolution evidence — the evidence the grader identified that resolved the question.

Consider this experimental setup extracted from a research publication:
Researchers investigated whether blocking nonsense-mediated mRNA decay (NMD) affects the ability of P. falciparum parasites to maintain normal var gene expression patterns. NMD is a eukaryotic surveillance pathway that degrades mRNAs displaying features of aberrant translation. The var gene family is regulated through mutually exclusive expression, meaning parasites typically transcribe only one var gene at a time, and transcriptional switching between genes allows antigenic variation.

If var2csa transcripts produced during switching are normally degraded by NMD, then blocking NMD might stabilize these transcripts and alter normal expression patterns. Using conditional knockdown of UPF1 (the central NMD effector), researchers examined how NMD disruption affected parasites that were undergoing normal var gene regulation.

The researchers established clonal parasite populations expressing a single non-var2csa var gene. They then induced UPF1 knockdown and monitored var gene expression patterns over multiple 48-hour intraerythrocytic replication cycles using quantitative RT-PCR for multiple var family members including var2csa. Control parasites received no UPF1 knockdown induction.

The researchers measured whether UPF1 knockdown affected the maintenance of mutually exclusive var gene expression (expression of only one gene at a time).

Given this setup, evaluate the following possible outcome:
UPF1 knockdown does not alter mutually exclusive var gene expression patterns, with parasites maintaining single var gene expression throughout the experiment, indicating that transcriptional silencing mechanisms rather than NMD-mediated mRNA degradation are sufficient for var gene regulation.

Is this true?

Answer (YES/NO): NO